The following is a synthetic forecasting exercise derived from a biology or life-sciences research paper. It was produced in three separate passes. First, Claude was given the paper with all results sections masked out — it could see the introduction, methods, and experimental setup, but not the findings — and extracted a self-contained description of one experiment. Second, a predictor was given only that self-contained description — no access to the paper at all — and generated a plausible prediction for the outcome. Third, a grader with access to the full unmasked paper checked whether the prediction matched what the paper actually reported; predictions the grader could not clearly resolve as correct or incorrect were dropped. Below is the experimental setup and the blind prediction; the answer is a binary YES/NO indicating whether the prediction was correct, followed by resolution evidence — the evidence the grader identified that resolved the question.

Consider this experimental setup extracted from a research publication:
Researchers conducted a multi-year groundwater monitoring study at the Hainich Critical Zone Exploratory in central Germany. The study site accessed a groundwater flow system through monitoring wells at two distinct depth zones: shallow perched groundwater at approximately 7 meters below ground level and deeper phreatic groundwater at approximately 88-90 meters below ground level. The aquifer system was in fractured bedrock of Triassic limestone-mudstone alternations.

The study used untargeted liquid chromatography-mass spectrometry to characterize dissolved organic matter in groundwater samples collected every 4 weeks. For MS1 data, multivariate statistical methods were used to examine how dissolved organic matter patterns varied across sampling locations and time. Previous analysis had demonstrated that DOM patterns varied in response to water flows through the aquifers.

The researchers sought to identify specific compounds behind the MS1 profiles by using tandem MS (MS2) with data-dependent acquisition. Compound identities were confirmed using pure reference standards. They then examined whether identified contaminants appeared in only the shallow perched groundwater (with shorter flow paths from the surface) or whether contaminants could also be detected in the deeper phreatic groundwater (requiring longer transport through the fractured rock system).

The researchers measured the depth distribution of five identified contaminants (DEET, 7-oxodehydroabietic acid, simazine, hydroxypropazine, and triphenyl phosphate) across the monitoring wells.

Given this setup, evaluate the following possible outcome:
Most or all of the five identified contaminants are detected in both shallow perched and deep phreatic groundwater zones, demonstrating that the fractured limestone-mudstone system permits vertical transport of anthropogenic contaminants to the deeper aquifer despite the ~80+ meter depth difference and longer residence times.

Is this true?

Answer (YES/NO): YES